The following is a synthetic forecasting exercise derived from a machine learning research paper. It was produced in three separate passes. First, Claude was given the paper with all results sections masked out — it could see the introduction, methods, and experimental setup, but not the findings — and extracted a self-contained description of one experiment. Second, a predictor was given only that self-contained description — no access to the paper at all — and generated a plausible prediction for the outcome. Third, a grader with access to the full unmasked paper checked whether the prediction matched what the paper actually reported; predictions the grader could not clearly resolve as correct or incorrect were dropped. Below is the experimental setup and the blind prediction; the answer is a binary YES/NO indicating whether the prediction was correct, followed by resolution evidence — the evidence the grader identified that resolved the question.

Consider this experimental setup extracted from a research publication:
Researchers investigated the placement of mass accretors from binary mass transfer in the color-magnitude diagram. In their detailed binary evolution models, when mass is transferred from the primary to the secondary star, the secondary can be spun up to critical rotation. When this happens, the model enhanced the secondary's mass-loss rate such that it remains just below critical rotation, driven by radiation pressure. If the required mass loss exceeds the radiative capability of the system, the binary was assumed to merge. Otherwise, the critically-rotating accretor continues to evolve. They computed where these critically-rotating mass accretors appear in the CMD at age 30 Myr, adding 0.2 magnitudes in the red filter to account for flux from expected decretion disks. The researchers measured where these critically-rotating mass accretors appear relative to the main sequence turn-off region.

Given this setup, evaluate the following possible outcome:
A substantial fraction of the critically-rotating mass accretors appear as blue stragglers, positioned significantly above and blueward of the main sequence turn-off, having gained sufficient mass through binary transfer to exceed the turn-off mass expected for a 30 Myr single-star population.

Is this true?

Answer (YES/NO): NO